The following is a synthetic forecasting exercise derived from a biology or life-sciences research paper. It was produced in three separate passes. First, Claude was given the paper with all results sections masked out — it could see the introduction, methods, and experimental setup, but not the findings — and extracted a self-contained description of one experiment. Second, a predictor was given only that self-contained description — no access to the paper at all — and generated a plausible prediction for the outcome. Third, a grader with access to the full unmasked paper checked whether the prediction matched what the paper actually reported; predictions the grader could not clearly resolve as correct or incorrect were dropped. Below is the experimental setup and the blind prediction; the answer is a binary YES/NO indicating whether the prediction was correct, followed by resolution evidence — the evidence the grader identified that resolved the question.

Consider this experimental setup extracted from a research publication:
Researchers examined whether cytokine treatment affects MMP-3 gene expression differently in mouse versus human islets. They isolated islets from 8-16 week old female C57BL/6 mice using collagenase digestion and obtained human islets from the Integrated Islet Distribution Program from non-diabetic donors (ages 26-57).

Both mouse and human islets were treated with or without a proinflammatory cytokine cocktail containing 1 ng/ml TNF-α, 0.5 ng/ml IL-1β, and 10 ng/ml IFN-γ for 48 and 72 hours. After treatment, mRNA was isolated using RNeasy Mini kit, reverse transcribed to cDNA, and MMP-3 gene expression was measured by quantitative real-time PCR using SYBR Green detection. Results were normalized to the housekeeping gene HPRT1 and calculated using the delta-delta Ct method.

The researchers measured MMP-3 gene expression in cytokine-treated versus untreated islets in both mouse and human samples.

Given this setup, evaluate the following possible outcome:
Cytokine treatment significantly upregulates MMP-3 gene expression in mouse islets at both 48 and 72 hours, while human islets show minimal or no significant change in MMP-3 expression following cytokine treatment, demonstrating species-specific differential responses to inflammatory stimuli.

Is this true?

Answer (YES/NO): NO